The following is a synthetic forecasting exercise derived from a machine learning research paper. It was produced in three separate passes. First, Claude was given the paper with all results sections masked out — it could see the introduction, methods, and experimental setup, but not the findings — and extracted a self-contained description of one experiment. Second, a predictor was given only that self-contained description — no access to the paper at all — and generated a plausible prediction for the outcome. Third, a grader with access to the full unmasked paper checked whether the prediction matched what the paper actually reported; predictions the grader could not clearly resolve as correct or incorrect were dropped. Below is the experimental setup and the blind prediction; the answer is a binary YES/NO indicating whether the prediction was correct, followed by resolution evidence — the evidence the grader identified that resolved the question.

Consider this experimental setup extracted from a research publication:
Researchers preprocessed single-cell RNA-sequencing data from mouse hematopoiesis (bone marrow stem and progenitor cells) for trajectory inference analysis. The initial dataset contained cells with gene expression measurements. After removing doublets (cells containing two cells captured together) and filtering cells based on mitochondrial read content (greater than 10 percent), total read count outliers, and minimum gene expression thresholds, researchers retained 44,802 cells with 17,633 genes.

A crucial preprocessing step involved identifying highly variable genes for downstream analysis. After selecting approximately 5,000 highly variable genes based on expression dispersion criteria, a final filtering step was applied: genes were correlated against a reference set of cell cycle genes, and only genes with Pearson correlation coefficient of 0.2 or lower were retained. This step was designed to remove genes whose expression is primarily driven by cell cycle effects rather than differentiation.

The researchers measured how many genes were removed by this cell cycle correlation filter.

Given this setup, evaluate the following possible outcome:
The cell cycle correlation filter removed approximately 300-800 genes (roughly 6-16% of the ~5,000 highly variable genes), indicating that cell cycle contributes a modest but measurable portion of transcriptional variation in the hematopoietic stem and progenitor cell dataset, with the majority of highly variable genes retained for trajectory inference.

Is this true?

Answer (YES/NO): YES